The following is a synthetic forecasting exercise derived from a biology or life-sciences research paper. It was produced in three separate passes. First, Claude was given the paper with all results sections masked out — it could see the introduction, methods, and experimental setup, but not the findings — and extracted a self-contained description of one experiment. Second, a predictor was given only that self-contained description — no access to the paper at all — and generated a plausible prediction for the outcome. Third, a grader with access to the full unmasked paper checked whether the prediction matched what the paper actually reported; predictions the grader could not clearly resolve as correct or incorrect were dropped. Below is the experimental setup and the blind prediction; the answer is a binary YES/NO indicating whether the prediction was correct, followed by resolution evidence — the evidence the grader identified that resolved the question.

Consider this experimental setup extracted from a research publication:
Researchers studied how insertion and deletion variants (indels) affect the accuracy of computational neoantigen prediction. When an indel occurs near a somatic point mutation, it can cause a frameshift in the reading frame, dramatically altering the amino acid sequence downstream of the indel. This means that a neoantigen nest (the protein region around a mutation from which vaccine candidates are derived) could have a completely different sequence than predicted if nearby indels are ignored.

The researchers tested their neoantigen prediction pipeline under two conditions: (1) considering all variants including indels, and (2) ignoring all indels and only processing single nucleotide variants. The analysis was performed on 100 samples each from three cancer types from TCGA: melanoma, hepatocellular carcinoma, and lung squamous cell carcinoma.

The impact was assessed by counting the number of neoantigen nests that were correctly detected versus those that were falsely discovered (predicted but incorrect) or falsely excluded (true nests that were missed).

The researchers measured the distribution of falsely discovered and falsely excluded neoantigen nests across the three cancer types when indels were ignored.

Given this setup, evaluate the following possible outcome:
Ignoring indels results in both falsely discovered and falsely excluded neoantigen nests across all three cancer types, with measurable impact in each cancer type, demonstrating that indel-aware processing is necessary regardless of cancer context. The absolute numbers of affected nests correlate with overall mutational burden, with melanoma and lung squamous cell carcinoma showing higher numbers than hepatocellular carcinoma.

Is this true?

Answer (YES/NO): NO